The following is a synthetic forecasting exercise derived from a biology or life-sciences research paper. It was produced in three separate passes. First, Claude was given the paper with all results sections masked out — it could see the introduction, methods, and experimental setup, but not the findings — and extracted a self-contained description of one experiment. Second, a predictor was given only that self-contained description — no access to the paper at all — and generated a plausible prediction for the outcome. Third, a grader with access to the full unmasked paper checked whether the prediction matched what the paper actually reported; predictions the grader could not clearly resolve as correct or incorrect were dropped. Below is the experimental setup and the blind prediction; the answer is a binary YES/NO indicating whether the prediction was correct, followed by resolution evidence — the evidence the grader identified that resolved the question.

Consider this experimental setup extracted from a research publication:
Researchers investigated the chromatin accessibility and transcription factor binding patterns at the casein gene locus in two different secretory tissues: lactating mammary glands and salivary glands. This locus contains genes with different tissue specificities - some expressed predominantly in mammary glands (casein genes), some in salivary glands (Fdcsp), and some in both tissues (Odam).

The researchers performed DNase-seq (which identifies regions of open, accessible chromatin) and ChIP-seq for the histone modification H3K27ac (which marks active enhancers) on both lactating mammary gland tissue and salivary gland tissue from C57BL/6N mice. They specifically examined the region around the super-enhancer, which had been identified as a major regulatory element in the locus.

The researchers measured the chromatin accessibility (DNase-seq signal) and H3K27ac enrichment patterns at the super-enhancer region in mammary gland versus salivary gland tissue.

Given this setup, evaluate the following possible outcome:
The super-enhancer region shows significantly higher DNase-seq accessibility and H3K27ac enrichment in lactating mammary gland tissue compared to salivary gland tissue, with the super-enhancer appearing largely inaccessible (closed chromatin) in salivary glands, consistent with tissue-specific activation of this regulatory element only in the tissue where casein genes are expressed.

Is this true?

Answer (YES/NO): NO